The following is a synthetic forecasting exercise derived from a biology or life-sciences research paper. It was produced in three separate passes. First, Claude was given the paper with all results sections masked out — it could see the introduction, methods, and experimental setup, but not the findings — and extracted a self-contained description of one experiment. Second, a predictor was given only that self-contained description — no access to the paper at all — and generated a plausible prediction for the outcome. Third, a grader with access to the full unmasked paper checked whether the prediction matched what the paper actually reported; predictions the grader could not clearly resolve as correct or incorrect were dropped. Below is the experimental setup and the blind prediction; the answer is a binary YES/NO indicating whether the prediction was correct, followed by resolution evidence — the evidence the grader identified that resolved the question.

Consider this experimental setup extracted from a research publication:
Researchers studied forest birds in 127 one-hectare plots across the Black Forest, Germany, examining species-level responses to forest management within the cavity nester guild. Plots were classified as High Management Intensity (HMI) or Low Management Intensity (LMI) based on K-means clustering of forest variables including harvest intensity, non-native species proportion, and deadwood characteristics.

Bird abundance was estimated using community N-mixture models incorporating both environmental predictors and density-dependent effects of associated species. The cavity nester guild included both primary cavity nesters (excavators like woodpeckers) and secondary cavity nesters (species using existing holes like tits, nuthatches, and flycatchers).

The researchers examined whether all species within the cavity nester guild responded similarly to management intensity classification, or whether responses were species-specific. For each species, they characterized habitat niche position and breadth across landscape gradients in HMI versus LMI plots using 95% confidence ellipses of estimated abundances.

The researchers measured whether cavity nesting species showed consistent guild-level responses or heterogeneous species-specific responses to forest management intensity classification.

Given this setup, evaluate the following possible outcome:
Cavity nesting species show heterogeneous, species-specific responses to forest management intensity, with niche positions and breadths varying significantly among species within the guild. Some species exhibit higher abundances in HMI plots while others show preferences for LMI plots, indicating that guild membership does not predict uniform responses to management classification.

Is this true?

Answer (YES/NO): YES